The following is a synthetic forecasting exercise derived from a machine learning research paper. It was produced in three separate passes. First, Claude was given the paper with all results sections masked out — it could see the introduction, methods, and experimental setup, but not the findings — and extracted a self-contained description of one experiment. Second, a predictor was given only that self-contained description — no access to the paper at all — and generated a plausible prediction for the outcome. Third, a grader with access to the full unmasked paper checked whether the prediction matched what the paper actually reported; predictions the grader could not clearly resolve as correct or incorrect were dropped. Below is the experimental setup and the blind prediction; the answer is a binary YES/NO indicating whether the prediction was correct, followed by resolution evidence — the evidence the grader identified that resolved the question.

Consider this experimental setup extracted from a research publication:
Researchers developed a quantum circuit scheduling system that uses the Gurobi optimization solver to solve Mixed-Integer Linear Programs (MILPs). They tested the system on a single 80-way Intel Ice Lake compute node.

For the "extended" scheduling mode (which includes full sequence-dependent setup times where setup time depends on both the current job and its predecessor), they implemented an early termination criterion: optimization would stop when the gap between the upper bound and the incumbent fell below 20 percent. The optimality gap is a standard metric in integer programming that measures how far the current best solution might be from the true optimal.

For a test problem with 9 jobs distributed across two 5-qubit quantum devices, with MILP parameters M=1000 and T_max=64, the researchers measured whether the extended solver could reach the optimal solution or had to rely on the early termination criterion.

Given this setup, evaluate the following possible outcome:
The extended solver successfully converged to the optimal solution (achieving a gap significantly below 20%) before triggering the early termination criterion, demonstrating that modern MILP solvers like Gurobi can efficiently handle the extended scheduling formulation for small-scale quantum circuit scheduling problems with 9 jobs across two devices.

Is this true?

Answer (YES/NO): NO